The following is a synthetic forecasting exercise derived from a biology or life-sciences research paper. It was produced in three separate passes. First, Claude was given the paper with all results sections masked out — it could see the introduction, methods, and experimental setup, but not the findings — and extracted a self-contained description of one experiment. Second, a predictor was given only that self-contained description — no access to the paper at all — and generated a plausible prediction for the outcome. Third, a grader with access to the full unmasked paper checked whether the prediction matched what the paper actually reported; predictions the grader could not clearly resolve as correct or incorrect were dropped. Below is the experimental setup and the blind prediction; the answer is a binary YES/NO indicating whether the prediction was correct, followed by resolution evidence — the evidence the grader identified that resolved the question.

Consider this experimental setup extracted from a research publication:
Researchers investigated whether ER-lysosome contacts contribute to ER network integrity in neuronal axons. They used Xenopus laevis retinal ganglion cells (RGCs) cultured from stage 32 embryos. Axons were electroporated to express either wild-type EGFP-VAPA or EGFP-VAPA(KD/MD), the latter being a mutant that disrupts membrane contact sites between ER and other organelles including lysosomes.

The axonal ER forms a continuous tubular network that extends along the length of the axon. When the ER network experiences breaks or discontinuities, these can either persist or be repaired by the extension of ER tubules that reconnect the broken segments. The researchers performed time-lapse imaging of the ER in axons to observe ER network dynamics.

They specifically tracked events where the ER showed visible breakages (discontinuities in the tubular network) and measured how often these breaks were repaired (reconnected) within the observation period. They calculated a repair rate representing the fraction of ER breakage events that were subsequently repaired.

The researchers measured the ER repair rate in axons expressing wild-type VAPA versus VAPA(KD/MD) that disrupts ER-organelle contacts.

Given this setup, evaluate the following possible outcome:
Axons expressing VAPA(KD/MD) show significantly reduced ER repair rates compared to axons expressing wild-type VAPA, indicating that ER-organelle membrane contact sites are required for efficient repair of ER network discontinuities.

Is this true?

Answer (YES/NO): YES